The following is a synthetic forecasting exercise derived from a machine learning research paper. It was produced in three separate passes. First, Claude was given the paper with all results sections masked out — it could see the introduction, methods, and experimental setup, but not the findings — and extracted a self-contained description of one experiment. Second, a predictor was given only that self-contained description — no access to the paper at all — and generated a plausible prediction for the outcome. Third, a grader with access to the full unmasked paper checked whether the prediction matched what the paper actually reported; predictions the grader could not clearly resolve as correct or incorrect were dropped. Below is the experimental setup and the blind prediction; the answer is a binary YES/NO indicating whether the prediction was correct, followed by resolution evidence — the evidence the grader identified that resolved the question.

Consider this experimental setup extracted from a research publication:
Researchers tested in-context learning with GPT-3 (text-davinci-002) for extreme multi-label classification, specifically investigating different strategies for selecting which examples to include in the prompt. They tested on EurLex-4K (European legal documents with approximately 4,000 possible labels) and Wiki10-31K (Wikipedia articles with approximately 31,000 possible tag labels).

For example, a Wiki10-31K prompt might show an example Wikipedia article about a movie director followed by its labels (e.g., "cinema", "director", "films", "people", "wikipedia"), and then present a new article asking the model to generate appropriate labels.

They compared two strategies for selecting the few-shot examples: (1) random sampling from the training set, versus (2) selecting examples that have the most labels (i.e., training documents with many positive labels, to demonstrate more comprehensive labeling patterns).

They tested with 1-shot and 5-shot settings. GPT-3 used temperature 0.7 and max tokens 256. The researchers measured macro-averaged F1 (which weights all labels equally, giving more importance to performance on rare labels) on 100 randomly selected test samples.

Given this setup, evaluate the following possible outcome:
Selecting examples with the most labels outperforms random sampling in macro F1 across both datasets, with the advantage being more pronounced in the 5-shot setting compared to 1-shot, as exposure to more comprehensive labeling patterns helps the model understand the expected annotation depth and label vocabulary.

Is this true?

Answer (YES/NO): NO